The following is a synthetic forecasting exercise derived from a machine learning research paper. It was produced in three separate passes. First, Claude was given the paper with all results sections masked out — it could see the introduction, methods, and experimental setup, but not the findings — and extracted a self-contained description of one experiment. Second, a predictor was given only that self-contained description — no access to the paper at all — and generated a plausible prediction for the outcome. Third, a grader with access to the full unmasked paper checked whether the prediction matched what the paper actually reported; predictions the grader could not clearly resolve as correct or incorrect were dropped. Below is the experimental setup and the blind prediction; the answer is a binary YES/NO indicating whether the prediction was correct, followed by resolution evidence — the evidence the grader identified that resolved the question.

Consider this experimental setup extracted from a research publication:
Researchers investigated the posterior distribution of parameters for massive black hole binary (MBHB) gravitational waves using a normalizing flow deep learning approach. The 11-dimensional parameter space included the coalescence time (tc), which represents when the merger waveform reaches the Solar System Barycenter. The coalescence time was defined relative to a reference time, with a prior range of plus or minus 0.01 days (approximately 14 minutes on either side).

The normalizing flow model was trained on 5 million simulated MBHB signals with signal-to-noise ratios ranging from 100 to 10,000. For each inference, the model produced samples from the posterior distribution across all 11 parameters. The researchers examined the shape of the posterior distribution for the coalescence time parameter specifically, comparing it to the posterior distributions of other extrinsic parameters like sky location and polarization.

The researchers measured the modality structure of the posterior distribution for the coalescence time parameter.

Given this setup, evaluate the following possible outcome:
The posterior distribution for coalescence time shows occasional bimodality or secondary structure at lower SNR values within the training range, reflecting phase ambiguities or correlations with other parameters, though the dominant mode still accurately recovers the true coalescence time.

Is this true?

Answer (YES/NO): NO